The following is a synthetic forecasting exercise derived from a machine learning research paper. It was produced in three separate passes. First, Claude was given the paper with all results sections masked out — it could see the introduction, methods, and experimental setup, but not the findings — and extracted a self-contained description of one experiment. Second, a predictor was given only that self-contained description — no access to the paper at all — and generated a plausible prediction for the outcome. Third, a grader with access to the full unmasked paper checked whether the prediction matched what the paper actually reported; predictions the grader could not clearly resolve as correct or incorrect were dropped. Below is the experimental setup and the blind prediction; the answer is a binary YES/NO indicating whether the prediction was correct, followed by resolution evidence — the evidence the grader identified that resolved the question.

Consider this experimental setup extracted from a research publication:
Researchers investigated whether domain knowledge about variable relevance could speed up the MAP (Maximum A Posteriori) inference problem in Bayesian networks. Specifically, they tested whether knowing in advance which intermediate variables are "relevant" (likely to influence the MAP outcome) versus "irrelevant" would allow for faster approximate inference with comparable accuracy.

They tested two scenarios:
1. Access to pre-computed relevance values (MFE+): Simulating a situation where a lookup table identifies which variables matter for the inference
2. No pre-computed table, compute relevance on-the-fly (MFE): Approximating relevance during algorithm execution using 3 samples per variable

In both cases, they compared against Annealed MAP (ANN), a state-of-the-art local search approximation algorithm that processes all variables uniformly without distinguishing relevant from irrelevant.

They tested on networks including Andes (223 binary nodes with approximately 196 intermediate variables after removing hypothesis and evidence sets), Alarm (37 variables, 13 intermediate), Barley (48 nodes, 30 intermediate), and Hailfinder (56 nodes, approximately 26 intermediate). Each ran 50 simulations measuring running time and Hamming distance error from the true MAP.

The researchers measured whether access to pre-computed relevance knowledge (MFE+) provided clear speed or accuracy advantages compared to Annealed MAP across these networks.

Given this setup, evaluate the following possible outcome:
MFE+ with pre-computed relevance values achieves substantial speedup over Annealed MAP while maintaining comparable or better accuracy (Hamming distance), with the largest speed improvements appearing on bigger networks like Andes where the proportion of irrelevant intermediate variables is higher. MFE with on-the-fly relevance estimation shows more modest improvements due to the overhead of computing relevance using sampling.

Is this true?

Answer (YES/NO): NO